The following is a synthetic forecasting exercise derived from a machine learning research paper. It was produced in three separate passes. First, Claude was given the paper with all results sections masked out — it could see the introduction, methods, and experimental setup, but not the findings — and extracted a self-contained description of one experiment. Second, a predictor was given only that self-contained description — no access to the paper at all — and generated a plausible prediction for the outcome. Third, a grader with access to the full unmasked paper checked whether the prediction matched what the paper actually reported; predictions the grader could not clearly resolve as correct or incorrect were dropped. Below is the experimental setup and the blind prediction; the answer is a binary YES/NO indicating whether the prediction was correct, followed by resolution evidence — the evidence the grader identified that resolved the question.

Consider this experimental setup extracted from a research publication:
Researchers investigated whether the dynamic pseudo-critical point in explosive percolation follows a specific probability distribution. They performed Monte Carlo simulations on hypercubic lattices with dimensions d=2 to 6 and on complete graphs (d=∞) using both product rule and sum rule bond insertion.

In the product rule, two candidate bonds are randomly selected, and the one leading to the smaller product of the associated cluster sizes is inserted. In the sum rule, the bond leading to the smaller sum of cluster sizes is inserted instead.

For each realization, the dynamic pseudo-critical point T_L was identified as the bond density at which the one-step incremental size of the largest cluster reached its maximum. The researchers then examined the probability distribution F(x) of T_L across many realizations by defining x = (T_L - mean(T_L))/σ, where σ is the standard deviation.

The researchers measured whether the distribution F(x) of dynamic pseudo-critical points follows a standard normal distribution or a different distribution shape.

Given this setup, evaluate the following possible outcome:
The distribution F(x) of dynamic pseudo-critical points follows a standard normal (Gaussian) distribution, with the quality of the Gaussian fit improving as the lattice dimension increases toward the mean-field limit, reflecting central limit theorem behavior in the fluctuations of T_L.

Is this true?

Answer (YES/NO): NO